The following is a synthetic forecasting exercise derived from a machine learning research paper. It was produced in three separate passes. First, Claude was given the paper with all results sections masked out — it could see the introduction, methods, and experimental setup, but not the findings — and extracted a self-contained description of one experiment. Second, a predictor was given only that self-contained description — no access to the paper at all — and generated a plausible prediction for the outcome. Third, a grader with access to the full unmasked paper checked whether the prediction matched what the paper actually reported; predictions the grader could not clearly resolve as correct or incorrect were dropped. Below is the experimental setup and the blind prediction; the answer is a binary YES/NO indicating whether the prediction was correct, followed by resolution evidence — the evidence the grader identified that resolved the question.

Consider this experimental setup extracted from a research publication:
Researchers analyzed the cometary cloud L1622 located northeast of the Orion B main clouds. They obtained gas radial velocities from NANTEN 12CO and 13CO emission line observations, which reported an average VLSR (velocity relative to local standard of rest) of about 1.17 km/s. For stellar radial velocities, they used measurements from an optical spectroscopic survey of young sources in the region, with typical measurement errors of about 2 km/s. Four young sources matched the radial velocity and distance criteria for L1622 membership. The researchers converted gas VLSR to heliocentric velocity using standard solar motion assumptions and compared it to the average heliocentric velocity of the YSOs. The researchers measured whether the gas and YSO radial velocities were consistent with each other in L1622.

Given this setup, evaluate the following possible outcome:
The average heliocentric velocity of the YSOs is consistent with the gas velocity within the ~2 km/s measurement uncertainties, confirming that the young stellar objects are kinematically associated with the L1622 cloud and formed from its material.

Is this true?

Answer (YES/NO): YES